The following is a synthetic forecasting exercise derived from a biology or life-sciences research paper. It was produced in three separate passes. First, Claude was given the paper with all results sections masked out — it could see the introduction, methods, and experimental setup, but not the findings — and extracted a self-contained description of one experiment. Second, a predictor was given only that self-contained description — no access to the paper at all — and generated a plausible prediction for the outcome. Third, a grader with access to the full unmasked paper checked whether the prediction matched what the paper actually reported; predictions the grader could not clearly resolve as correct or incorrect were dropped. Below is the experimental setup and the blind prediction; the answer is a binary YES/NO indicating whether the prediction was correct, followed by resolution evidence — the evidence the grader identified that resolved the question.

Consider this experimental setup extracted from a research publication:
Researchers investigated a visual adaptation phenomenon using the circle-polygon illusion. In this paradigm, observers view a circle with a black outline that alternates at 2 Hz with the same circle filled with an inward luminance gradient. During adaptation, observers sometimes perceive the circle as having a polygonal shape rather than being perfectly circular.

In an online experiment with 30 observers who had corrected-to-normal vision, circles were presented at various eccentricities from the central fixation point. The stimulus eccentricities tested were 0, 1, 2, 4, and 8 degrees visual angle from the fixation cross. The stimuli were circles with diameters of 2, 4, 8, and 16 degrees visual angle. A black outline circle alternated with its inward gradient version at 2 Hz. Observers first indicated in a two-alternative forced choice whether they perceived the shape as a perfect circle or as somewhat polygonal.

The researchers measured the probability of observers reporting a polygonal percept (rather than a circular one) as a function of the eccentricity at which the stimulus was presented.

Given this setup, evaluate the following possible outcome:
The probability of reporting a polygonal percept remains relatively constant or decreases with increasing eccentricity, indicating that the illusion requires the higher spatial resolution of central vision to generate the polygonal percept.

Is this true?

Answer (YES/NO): NO